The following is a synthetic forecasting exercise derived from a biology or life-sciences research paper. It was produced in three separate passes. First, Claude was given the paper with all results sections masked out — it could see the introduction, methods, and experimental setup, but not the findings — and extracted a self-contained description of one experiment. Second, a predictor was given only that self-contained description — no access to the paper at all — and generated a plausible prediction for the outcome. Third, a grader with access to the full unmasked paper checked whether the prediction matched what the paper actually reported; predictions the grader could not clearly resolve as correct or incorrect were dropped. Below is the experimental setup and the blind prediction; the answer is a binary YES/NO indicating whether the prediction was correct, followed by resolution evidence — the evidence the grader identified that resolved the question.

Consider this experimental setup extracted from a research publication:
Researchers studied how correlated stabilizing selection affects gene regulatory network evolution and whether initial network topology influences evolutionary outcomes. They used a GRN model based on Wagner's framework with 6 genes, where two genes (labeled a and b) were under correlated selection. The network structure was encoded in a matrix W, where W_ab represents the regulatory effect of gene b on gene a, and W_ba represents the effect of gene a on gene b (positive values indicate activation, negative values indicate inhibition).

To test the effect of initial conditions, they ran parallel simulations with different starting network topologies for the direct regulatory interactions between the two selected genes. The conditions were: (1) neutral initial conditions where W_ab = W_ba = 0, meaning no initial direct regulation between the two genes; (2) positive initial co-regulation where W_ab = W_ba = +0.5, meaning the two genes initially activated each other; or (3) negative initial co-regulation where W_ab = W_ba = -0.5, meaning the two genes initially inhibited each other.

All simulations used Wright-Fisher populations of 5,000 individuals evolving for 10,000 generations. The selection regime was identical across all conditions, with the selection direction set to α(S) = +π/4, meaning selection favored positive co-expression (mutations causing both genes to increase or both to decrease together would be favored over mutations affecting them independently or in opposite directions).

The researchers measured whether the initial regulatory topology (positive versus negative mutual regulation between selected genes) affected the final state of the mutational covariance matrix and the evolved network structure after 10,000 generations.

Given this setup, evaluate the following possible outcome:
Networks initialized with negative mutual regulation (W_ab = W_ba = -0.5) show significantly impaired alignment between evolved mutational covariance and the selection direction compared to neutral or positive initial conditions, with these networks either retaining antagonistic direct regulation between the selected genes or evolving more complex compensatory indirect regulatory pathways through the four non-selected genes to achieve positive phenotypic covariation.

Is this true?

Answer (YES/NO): YES